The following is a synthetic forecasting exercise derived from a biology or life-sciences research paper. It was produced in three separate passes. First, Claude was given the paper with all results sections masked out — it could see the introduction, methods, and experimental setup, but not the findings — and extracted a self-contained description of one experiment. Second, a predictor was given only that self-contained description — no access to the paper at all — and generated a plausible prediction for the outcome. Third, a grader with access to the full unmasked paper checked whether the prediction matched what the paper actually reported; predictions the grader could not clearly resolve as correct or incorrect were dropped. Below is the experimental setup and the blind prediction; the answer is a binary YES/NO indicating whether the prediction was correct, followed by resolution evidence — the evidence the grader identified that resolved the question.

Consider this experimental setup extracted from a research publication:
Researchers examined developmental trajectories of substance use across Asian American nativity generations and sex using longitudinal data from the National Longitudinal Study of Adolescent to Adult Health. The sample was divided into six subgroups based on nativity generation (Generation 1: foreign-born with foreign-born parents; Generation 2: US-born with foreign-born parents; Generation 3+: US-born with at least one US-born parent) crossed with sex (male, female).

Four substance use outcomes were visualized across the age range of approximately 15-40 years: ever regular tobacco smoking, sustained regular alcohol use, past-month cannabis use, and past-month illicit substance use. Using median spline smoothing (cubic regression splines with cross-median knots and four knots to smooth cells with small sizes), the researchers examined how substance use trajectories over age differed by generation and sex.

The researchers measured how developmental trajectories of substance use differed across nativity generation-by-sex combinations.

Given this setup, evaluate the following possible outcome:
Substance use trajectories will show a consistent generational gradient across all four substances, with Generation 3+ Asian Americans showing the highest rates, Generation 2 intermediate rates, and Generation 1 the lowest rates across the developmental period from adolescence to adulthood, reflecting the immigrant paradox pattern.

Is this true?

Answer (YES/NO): NO